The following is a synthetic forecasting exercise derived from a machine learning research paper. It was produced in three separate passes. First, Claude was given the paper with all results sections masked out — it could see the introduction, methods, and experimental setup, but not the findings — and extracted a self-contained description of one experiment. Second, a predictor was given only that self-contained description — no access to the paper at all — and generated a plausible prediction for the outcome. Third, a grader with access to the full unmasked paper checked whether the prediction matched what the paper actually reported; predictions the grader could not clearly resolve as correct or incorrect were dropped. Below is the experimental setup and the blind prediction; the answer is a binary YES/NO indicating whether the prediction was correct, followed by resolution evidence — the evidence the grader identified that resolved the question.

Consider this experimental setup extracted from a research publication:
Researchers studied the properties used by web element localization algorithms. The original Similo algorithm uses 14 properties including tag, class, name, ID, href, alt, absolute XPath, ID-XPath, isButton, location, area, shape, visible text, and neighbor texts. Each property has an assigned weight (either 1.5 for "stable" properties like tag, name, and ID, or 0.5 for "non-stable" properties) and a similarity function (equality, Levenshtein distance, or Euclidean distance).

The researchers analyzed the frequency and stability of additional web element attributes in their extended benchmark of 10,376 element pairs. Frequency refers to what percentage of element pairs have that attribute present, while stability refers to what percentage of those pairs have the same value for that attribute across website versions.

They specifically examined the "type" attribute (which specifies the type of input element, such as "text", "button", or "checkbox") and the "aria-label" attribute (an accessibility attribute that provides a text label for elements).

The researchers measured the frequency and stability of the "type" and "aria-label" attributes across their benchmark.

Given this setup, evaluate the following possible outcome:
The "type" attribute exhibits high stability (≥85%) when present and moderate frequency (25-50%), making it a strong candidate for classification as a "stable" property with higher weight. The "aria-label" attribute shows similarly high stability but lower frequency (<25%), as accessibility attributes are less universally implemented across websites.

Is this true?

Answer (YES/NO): NO